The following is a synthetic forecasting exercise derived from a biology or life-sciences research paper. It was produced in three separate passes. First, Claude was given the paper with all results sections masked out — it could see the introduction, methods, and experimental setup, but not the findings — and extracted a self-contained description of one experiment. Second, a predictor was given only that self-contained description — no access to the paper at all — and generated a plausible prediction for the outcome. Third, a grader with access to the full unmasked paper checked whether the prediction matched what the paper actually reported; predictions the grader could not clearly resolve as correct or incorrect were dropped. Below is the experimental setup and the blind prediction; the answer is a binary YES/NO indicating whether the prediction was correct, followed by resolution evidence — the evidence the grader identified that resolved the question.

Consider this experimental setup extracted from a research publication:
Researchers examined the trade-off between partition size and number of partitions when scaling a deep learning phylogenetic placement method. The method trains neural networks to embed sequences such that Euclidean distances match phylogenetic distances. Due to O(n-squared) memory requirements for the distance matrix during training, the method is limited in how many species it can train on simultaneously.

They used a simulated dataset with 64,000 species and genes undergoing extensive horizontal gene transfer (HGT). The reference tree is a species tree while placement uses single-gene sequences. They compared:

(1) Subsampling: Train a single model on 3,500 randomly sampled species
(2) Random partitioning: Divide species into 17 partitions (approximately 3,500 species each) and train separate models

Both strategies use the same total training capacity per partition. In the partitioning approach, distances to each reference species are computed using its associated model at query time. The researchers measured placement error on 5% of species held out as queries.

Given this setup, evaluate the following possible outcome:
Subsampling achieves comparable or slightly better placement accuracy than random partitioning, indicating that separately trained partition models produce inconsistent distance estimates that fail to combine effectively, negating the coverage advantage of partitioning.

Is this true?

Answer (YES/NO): NO